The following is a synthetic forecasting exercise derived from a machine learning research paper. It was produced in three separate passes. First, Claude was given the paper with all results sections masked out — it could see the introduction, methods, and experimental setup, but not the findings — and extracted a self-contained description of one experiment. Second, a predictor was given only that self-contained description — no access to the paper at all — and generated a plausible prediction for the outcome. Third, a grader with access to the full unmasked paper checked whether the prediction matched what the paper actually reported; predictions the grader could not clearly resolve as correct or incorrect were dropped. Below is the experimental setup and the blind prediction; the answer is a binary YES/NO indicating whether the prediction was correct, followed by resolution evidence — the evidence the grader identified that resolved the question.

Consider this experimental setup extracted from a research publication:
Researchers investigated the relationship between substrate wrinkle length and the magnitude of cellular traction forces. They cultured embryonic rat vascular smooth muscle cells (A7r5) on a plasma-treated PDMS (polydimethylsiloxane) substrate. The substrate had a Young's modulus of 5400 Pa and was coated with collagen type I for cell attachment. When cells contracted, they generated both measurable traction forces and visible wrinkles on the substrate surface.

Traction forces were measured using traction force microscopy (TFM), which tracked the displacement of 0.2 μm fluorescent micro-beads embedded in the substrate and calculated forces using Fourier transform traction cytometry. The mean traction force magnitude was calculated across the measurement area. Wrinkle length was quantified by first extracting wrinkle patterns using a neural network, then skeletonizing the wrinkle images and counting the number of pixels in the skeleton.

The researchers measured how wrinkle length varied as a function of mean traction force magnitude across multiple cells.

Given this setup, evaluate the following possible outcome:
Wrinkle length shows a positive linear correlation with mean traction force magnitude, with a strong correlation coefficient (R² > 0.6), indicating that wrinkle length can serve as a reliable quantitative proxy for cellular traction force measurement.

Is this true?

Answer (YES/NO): NO